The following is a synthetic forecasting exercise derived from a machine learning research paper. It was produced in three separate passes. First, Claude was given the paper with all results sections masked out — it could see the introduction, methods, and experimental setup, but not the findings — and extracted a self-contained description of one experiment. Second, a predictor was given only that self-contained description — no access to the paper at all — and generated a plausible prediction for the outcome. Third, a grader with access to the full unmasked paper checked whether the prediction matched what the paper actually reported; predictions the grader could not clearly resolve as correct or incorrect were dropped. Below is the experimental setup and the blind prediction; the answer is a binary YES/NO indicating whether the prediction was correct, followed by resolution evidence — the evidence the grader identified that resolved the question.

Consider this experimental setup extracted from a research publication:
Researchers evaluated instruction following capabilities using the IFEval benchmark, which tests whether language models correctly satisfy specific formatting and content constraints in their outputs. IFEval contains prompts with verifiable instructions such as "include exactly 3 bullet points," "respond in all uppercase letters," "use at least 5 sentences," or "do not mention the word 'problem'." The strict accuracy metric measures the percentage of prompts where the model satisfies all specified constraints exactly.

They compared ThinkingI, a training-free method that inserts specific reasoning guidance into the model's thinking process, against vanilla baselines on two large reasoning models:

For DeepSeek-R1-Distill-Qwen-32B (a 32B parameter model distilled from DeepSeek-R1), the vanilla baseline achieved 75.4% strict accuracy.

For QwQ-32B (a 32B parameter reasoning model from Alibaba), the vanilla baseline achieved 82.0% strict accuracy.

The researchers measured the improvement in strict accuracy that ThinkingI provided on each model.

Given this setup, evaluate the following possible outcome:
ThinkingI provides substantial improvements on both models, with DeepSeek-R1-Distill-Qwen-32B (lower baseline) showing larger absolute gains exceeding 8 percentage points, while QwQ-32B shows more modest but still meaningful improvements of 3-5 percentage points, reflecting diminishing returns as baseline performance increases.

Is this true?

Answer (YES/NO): NO